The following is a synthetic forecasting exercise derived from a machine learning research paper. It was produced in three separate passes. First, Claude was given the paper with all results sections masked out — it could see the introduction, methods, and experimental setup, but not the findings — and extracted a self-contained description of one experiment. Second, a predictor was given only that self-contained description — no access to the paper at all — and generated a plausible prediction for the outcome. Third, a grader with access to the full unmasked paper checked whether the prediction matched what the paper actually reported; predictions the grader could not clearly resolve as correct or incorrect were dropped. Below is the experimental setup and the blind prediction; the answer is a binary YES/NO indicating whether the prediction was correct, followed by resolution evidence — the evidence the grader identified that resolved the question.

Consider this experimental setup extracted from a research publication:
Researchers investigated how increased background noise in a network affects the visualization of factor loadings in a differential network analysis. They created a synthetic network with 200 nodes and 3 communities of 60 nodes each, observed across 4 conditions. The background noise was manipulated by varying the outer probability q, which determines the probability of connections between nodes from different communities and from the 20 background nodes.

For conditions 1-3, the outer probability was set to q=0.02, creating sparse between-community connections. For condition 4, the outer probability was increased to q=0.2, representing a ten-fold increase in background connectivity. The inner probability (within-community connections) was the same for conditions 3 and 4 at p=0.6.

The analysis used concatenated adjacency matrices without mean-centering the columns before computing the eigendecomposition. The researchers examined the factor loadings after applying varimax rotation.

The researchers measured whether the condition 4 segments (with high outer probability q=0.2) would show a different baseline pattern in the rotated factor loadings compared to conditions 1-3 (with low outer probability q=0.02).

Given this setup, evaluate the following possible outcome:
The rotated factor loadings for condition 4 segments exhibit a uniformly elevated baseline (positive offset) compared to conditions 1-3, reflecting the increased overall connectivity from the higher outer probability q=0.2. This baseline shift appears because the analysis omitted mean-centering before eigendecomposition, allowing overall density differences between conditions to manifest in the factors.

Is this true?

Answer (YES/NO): YES